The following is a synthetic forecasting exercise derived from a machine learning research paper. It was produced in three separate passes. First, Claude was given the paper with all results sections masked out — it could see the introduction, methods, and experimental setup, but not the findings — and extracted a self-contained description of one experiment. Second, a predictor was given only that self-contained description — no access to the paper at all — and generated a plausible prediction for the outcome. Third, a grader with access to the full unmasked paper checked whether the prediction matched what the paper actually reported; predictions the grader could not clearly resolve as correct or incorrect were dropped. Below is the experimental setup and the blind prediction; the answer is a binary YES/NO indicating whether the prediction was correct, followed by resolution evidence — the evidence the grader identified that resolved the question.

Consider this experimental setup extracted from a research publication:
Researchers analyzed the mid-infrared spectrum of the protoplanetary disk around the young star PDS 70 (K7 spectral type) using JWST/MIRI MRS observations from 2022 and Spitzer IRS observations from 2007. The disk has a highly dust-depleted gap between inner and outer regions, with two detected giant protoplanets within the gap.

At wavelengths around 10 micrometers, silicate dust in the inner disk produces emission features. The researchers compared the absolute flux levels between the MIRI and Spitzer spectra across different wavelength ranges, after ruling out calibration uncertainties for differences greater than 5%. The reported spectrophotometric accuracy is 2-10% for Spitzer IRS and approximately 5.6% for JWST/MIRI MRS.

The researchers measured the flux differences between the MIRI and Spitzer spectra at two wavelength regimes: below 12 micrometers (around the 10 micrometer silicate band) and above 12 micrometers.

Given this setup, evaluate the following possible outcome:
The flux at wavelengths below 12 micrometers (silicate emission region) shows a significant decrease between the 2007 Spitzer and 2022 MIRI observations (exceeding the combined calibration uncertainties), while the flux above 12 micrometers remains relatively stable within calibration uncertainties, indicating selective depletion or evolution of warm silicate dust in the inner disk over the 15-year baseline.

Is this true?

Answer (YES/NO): NO